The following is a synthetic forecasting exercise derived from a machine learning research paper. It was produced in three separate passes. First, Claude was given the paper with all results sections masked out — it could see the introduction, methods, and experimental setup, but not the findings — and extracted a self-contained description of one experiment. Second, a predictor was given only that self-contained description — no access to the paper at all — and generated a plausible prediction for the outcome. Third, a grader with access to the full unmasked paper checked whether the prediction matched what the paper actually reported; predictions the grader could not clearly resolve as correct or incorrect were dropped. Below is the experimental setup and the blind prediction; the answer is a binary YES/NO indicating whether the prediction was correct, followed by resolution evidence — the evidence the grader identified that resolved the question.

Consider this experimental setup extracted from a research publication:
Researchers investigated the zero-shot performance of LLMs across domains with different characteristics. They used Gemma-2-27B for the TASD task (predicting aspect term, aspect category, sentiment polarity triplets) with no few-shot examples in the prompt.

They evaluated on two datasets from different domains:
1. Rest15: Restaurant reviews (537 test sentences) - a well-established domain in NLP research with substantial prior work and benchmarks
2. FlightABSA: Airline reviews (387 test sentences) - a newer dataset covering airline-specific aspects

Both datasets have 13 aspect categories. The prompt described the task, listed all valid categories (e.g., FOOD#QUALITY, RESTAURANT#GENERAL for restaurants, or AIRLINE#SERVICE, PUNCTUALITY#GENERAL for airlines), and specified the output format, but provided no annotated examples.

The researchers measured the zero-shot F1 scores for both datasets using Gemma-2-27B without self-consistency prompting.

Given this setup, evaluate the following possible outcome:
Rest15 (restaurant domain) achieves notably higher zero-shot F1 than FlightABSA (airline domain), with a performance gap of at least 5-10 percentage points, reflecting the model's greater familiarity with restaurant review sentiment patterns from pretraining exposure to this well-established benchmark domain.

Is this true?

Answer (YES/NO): NO